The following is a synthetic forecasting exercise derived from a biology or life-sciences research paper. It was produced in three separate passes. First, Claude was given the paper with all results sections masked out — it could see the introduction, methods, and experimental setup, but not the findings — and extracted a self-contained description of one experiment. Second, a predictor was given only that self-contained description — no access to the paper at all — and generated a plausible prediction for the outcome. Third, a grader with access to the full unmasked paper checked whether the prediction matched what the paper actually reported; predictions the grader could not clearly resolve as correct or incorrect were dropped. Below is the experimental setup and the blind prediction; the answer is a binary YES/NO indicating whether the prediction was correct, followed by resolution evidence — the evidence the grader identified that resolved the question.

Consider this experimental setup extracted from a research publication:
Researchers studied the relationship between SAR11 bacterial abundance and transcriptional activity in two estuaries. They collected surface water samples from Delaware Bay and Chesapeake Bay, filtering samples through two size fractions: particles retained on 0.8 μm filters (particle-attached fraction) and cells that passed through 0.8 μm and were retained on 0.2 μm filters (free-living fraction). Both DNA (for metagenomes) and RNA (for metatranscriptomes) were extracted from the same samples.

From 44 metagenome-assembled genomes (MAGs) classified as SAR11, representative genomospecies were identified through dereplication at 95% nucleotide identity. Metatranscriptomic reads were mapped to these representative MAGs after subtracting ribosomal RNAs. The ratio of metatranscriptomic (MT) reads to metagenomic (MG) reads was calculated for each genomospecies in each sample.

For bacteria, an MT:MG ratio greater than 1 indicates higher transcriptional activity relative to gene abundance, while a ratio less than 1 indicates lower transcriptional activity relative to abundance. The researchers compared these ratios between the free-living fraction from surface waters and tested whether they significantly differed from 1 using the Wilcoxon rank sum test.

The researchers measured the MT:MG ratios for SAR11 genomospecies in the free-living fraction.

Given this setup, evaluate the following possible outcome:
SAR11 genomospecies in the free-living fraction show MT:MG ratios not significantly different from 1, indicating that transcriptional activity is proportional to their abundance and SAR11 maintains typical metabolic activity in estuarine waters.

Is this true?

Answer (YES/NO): NO